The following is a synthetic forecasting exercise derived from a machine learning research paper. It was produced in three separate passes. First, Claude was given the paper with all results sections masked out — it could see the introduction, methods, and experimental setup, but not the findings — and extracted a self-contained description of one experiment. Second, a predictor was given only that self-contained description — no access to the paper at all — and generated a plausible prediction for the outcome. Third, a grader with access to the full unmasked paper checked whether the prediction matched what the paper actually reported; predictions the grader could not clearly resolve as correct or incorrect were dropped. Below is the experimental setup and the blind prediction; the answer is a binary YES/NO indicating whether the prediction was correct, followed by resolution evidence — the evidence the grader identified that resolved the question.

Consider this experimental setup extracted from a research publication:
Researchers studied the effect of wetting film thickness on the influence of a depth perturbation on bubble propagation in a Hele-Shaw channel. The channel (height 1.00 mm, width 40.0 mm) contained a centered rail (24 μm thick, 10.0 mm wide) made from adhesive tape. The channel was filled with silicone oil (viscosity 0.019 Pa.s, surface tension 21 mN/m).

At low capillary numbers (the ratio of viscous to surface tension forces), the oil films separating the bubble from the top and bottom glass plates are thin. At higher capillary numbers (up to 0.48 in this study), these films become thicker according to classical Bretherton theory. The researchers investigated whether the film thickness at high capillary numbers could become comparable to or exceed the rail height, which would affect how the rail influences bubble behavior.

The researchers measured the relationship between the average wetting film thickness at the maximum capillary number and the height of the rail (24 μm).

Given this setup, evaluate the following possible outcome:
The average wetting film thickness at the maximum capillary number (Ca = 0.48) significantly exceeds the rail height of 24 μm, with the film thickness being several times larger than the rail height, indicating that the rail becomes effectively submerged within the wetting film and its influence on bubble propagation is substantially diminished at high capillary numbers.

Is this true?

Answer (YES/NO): YES